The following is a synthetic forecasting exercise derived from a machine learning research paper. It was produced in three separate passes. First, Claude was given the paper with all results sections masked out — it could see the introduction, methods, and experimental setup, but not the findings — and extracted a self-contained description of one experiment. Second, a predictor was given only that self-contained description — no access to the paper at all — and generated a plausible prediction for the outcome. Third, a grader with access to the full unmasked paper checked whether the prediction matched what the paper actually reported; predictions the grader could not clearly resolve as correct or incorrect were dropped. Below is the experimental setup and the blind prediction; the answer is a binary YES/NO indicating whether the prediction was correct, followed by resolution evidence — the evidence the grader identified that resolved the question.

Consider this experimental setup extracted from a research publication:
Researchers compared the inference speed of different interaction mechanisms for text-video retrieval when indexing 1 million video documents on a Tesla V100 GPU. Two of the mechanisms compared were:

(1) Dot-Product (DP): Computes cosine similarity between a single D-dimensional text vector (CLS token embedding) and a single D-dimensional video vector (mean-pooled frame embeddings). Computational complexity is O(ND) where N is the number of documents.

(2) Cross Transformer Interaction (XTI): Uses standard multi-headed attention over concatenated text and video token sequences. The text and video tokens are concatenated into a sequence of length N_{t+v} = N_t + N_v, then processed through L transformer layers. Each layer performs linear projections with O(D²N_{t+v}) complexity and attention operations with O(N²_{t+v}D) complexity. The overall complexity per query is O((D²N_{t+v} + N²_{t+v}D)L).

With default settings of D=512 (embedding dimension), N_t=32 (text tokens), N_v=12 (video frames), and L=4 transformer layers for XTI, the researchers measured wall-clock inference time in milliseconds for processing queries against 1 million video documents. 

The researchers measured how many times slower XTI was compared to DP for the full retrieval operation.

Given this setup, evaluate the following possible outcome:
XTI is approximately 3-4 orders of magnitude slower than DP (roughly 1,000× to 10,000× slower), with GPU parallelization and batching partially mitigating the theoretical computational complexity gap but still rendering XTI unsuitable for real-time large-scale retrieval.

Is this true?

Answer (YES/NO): NO